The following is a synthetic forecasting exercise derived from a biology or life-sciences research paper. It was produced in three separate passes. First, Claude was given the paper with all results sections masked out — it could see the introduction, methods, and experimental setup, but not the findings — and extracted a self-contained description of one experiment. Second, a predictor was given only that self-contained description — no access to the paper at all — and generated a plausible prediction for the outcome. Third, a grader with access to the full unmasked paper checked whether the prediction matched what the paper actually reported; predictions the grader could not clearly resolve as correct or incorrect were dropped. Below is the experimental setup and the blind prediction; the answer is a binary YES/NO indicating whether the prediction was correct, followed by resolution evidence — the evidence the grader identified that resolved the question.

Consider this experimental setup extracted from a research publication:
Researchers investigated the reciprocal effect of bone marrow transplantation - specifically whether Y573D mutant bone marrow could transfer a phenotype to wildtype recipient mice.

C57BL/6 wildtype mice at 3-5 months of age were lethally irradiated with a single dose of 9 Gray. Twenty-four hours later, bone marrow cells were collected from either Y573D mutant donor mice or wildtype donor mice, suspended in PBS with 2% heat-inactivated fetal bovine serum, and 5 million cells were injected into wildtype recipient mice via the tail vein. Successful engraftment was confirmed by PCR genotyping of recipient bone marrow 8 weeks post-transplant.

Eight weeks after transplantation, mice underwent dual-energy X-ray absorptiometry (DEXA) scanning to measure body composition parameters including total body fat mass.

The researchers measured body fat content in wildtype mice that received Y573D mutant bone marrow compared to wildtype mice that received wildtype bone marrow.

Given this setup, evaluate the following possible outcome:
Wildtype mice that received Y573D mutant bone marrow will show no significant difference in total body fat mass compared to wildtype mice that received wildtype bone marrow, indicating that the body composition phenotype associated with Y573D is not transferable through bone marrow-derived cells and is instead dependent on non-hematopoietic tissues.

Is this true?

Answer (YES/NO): YES